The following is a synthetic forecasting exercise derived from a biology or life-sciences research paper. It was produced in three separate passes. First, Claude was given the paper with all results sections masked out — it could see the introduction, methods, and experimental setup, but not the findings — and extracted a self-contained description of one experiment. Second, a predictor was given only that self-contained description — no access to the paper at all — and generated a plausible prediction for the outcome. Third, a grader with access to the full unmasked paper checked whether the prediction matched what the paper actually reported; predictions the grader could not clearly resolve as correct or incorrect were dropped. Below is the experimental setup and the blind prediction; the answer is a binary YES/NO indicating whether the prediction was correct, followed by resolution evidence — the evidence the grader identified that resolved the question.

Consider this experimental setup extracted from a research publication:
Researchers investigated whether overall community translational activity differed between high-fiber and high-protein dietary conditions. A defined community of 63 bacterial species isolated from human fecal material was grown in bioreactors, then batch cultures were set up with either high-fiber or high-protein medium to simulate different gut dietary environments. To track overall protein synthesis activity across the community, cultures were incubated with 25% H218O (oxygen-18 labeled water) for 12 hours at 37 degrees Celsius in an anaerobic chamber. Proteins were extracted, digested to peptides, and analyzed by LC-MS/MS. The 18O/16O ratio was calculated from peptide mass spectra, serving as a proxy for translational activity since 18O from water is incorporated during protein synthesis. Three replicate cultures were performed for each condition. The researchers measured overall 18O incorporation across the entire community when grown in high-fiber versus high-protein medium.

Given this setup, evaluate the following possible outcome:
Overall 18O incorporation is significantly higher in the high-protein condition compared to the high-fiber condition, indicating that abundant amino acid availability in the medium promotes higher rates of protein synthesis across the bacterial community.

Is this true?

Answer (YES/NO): YES